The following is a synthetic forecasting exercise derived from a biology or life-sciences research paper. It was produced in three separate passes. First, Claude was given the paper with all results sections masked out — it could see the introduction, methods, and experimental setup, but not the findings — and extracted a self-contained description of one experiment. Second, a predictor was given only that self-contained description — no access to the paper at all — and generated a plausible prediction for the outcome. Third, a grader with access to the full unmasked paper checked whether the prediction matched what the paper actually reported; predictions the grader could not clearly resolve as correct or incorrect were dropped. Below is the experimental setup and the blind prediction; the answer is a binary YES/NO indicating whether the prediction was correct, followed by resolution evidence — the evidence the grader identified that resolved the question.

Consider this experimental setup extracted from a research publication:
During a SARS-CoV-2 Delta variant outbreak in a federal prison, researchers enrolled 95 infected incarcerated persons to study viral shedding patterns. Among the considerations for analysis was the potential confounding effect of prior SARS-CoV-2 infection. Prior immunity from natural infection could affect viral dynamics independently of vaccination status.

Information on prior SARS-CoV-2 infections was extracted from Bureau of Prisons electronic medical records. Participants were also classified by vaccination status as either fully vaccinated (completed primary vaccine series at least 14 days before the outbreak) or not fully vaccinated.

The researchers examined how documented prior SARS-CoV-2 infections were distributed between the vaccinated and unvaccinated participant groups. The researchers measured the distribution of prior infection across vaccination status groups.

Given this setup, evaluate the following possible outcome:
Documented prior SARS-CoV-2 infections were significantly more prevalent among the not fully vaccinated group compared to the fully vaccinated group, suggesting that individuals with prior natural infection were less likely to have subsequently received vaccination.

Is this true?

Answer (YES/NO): NO